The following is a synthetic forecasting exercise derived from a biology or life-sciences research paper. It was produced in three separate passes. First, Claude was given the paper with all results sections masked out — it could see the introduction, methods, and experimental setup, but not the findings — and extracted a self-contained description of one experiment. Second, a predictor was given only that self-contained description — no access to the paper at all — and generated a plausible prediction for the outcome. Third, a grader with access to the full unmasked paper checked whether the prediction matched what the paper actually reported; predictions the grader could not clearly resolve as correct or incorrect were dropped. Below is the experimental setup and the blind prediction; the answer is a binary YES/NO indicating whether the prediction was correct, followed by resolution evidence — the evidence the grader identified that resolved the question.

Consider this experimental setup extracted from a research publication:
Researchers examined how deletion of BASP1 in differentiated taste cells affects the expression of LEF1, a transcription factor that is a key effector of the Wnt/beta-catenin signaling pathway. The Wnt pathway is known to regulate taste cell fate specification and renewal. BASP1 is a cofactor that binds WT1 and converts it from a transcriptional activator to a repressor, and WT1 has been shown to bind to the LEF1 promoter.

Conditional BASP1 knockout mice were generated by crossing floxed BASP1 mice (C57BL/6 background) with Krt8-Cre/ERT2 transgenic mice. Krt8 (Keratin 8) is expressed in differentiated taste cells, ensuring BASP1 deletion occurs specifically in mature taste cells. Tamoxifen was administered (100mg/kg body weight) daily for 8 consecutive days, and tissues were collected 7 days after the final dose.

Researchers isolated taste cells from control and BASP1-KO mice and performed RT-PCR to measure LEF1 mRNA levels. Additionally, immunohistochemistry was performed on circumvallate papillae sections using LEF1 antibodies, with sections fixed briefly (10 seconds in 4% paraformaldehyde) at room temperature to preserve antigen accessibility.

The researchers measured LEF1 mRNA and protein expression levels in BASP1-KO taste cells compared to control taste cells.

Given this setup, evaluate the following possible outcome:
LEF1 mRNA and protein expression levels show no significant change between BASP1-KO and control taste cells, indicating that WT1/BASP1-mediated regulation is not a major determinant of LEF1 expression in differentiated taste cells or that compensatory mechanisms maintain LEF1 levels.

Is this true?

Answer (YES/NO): NO